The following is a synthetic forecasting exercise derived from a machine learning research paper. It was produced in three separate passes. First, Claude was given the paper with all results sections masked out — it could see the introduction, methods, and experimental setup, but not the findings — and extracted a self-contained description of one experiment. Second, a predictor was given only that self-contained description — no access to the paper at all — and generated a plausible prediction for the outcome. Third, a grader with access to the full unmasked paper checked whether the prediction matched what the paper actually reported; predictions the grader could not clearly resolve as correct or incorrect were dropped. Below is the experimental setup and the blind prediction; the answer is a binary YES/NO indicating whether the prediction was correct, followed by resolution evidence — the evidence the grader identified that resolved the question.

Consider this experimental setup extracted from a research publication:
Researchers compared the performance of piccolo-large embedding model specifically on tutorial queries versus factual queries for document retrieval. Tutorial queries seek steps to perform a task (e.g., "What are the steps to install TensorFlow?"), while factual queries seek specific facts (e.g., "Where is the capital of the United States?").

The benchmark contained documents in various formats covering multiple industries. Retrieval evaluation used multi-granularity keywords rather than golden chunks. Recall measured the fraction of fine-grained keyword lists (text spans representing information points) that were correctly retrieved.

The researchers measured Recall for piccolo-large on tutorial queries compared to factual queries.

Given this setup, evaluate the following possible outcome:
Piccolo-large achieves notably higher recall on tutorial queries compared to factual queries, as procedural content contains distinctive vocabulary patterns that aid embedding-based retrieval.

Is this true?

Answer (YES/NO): NO